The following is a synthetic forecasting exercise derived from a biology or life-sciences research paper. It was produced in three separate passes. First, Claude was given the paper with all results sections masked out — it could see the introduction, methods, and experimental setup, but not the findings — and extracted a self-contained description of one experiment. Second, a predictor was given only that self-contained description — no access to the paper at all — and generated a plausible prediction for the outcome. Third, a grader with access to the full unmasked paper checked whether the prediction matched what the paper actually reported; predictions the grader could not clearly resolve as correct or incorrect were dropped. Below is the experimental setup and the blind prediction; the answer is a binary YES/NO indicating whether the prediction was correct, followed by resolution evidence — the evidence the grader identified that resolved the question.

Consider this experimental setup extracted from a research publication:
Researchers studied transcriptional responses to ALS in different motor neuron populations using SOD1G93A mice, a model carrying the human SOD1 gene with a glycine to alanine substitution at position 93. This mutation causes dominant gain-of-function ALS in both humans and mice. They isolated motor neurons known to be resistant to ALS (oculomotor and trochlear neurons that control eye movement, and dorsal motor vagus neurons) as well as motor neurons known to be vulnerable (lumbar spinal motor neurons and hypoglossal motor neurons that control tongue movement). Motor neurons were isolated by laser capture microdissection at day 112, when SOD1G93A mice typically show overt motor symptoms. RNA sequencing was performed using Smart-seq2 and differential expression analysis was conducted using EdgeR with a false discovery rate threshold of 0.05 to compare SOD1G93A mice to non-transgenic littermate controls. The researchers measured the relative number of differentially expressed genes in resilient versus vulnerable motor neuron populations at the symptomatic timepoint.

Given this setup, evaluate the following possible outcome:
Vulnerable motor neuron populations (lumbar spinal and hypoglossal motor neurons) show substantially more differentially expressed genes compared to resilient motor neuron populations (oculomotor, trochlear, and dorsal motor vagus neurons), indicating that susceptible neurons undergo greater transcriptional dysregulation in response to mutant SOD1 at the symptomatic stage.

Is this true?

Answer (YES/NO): YES